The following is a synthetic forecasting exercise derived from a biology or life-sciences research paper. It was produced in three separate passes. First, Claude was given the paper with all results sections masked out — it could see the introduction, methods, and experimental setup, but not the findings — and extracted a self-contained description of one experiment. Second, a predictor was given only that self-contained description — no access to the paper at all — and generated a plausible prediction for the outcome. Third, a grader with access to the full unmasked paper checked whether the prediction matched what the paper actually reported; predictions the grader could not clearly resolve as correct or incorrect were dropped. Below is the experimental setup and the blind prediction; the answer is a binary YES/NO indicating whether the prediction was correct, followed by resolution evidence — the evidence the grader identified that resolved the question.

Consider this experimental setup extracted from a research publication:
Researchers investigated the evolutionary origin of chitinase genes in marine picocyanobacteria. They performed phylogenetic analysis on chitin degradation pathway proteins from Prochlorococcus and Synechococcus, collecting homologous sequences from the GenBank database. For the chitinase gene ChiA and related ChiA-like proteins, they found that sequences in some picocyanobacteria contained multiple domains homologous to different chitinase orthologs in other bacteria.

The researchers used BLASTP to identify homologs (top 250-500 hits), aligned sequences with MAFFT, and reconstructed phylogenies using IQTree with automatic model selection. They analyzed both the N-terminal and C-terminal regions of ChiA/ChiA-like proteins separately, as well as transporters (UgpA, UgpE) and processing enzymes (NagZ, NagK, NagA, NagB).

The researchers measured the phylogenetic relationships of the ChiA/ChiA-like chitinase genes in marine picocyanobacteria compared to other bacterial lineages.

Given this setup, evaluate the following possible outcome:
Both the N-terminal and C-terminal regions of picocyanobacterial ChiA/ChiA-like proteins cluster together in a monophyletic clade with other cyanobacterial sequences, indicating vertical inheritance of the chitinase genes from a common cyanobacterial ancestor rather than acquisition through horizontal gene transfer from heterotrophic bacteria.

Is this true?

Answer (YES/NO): NO